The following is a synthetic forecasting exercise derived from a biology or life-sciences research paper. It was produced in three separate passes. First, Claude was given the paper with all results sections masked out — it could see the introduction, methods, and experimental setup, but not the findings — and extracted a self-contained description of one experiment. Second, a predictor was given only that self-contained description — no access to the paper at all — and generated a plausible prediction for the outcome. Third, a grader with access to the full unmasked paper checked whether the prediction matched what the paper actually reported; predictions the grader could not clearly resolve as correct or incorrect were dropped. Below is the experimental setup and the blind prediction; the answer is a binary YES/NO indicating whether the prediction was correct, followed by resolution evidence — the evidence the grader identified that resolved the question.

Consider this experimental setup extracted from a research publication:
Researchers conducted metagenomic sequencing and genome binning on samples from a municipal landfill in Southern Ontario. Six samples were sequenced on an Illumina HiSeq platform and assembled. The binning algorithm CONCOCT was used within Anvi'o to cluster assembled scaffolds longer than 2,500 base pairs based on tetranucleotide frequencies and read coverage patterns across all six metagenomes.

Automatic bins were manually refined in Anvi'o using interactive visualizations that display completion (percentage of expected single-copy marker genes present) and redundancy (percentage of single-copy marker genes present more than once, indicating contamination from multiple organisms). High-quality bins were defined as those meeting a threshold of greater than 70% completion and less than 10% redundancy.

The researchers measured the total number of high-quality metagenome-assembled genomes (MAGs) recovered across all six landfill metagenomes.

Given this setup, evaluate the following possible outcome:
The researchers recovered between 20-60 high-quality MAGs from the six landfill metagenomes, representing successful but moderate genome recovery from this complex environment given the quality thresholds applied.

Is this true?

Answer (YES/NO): NO